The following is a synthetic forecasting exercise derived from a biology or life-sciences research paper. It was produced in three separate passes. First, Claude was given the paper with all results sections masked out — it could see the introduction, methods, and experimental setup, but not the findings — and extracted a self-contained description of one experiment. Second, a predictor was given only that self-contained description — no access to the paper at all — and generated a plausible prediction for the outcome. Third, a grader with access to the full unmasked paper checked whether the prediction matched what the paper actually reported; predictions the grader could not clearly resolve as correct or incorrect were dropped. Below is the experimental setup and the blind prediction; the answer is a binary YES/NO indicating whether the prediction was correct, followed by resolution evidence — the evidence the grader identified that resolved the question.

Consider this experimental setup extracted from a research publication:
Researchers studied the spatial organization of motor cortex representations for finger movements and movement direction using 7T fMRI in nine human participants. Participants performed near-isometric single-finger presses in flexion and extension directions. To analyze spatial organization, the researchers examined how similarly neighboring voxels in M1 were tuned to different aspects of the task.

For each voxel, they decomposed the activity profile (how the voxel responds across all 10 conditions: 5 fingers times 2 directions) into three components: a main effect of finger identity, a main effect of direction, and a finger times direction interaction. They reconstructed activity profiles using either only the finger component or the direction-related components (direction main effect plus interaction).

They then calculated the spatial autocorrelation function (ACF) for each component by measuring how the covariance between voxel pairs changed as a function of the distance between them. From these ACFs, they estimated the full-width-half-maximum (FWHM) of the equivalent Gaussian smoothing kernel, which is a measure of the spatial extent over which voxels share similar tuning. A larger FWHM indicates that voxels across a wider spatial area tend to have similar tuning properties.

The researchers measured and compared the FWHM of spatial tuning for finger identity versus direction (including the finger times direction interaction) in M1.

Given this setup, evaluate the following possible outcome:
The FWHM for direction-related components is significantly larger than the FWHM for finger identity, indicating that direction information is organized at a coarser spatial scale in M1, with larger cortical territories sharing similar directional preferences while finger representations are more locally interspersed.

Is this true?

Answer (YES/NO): NO